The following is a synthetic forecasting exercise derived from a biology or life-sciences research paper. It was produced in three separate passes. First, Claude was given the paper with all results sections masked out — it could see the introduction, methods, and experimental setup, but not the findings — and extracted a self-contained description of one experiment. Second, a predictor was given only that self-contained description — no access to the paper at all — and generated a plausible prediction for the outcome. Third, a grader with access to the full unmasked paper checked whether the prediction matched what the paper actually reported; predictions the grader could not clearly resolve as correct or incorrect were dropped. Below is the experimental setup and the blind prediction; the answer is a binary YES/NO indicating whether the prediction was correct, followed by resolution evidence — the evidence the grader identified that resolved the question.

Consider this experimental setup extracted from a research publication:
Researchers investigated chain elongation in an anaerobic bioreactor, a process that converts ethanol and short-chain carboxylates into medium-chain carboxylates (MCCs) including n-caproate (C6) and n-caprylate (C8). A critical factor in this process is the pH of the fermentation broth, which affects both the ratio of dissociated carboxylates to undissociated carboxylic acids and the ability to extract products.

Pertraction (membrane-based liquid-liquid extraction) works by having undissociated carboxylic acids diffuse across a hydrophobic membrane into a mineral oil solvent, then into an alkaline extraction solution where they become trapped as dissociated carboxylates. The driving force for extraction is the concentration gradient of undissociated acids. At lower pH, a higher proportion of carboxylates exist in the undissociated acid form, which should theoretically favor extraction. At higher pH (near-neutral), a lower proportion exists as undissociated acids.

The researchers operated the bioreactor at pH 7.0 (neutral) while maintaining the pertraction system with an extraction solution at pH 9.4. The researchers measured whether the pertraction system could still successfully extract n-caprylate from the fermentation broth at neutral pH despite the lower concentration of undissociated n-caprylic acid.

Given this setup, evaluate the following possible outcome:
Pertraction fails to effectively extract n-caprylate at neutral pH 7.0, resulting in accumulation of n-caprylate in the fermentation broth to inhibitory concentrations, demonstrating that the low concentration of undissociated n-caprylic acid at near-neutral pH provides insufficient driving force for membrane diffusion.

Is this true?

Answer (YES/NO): NO